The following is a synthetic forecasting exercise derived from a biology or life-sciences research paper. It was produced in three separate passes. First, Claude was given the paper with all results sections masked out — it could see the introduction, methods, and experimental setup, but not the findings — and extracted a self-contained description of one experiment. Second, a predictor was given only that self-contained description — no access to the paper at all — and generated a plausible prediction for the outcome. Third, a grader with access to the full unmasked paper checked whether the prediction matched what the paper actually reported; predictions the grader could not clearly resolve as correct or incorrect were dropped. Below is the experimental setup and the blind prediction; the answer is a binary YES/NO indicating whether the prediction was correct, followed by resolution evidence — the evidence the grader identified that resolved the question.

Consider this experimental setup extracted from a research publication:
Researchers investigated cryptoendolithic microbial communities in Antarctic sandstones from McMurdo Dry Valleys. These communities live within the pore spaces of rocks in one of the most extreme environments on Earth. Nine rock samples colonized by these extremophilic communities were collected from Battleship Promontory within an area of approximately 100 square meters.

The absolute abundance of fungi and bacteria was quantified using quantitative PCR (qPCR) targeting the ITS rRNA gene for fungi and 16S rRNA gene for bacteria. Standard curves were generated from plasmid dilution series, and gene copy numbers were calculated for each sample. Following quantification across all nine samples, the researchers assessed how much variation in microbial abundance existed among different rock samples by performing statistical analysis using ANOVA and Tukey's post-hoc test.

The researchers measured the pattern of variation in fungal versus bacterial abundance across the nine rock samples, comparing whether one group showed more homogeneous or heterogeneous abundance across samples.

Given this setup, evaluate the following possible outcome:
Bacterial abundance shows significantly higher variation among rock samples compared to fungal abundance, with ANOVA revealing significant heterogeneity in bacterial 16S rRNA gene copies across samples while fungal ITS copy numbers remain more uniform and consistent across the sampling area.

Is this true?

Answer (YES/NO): NO